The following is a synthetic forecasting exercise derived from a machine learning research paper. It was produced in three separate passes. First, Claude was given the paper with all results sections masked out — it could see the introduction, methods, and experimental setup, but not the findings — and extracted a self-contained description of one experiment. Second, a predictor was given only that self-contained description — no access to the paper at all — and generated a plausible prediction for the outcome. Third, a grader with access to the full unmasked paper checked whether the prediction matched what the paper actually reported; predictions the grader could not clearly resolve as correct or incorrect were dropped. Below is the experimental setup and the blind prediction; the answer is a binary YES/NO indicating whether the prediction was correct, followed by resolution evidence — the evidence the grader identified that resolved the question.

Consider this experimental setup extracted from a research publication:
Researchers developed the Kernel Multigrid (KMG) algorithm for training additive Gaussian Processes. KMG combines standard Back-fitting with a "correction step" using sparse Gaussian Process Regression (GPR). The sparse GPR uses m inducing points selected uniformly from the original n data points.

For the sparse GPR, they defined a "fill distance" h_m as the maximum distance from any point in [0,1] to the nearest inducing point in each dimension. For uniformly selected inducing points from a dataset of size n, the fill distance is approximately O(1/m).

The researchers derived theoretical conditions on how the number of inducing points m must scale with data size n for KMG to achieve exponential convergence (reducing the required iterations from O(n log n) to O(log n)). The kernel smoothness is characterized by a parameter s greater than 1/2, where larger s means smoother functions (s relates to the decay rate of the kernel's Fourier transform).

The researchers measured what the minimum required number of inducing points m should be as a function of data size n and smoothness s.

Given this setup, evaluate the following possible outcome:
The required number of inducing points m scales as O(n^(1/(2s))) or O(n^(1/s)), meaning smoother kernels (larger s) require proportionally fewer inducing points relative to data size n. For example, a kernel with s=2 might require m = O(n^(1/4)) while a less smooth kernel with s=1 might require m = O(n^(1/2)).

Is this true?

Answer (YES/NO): YES